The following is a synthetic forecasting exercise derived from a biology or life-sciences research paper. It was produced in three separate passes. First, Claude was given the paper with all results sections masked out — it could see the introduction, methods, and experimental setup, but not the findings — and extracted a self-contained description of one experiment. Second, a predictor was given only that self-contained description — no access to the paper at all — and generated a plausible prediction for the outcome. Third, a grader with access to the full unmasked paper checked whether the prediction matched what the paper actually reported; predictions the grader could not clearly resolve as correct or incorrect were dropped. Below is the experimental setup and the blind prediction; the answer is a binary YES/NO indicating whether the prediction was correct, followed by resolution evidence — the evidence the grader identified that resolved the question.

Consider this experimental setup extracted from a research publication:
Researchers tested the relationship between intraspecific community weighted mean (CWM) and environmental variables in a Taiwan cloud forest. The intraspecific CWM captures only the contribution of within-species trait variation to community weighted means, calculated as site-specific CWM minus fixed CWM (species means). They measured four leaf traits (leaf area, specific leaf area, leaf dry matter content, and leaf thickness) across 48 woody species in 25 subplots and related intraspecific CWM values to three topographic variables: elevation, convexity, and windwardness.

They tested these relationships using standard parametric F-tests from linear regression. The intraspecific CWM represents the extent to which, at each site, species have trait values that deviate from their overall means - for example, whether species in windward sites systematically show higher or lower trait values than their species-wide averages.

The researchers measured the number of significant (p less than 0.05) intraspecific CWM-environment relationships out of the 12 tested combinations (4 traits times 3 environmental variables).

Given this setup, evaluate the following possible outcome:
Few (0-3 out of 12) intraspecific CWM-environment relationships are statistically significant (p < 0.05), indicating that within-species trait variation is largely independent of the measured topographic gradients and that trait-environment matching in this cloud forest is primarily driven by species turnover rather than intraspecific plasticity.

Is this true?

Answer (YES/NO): YES